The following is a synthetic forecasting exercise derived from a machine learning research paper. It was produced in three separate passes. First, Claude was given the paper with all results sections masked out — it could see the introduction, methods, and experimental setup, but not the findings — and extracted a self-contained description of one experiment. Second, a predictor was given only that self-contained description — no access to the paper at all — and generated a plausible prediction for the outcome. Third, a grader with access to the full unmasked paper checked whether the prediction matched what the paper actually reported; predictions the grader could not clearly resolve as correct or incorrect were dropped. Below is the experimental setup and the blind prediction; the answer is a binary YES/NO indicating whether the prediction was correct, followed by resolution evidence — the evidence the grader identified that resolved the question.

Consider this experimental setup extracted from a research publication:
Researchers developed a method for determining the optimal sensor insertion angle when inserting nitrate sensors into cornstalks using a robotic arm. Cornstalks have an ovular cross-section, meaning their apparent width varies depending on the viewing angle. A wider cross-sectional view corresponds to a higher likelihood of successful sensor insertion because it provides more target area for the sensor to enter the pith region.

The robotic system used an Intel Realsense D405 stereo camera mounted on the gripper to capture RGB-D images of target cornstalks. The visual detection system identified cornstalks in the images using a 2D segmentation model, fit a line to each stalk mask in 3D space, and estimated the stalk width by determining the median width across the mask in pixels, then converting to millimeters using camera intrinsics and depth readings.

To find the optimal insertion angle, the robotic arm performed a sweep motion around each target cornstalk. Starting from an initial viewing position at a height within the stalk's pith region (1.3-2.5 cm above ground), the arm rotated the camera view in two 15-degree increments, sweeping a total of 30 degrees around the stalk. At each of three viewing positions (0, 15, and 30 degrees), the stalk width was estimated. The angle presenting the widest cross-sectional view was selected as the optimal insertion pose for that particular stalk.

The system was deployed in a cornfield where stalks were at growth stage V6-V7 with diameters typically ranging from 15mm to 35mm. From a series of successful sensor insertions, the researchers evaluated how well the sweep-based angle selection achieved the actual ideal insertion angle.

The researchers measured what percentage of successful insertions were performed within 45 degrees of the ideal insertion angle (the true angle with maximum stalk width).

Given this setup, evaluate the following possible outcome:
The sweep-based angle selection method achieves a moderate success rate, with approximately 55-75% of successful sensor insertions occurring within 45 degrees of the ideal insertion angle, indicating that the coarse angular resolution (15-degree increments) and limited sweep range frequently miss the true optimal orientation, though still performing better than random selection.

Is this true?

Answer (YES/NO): YES